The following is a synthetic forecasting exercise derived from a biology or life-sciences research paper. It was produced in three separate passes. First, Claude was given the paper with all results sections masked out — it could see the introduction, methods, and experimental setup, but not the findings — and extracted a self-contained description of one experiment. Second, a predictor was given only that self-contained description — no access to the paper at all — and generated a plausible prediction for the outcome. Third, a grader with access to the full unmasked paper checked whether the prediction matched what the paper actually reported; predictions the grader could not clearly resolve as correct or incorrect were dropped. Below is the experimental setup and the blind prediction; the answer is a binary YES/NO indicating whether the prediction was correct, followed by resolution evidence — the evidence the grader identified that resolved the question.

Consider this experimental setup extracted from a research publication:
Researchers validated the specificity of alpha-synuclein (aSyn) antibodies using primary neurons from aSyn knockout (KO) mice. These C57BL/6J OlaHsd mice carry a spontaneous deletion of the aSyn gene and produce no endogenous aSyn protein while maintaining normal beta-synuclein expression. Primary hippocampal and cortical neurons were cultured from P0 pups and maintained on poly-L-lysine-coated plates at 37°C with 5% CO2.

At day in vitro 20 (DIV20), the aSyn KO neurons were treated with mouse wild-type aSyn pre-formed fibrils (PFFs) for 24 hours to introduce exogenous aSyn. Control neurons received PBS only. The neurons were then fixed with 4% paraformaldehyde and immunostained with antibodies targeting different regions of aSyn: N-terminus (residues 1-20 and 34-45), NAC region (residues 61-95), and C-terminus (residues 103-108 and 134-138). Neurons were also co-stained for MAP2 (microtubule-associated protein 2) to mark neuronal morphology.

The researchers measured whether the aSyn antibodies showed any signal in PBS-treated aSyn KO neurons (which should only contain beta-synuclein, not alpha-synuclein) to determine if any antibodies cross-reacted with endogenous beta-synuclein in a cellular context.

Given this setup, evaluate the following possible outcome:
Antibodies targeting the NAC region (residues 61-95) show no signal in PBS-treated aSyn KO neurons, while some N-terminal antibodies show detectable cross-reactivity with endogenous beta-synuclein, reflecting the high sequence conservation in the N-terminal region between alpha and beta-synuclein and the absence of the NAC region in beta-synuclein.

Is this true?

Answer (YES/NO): NO